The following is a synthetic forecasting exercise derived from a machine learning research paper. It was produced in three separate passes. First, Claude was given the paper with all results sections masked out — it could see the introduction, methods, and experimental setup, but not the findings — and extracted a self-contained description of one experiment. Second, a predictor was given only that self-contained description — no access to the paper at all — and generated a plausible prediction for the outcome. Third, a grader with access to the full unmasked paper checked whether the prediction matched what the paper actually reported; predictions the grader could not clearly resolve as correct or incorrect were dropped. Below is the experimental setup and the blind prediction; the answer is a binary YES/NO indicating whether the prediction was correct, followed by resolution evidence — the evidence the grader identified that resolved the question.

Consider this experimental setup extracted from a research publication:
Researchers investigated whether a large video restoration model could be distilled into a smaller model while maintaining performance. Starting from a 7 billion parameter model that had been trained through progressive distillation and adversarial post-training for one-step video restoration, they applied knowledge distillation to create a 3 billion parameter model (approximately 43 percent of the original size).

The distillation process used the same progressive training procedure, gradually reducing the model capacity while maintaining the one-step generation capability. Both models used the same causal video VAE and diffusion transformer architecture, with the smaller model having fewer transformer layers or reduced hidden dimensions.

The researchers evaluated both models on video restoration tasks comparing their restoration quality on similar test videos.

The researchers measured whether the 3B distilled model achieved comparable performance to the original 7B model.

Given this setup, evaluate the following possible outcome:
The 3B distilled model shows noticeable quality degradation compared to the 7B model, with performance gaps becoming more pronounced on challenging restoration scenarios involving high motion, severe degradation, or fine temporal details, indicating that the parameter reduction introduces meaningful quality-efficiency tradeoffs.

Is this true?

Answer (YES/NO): NO